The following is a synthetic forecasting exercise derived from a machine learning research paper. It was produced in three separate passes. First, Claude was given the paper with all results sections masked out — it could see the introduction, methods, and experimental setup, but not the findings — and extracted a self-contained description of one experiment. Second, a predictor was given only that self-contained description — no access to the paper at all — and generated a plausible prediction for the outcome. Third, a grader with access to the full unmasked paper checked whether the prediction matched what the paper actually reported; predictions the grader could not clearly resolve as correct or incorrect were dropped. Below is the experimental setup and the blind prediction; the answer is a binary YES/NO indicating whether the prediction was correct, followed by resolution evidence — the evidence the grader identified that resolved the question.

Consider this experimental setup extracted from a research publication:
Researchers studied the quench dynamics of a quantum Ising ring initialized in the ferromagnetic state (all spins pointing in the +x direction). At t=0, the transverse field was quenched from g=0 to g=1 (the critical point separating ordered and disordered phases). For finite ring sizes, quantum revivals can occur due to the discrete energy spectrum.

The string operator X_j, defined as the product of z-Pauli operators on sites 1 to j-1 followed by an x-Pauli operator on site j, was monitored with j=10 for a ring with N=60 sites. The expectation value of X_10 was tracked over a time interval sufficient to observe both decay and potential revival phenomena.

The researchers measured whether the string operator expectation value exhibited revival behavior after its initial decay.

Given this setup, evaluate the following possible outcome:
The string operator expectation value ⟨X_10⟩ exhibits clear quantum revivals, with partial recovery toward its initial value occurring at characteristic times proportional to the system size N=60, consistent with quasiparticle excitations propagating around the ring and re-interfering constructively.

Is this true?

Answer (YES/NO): YES